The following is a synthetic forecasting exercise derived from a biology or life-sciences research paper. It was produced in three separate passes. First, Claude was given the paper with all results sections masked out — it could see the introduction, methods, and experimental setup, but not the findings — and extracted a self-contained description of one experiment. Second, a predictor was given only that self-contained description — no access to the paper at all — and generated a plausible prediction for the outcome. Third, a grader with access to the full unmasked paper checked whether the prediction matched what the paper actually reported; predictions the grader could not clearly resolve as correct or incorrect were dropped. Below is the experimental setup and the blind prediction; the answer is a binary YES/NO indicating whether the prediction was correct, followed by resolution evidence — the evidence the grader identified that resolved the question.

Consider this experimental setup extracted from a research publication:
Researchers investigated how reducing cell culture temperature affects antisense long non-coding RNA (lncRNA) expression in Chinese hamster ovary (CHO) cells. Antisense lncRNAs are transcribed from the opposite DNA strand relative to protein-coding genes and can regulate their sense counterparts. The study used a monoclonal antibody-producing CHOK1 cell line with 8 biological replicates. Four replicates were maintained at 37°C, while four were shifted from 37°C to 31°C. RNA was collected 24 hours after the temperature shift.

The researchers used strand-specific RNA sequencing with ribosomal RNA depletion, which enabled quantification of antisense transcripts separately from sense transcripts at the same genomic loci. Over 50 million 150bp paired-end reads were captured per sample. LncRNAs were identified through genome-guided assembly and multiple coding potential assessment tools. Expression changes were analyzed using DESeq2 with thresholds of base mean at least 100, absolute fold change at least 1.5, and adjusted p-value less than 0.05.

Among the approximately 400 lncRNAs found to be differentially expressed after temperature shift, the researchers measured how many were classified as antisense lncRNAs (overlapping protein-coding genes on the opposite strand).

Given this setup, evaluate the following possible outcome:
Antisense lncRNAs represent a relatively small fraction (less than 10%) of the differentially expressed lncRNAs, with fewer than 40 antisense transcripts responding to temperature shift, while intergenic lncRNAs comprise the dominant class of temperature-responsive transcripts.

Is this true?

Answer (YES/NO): NO